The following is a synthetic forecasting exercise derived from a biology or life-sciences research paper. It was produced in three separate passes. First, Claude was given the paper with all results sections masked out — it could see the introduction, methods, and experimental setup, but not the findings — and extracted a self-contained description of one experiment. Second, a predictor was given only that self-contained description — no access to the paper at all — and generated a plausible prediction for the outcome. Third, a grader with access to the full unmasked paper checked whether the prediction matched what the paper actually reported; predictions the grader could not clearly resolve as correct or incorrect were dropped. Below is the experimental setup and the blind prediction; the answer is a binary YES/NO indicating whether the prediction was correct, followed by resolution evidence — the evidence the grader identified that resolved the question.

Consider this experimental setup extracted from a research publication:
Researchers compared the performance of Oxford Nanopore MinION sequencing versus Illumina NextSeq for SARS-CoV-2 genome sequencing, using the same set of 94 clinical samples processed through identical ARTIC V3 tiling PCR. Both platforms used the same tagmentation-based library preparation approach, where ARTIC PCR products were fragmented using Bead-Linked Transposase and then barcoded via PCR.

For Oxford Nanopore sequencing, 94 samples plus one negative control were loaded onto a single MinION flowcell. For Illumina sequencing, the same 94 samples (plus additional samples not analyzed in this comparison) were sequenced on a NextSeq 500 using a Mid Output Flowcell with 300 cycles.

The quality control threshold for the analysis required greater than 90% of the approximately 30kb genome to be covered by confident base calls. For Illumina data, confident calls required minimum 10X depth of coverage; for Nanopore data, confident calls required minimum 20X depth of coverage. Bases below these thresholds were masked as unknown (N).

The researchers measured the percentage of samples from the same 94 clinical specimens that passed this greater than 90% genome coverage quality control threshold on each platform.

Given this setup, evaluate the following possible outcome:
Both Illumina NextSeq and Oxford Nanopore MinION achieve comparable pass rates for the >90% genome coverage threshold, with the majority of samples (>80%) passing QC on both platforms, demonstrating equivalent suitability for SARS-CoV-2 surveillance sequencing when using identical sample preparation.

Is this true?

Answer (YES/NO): NO